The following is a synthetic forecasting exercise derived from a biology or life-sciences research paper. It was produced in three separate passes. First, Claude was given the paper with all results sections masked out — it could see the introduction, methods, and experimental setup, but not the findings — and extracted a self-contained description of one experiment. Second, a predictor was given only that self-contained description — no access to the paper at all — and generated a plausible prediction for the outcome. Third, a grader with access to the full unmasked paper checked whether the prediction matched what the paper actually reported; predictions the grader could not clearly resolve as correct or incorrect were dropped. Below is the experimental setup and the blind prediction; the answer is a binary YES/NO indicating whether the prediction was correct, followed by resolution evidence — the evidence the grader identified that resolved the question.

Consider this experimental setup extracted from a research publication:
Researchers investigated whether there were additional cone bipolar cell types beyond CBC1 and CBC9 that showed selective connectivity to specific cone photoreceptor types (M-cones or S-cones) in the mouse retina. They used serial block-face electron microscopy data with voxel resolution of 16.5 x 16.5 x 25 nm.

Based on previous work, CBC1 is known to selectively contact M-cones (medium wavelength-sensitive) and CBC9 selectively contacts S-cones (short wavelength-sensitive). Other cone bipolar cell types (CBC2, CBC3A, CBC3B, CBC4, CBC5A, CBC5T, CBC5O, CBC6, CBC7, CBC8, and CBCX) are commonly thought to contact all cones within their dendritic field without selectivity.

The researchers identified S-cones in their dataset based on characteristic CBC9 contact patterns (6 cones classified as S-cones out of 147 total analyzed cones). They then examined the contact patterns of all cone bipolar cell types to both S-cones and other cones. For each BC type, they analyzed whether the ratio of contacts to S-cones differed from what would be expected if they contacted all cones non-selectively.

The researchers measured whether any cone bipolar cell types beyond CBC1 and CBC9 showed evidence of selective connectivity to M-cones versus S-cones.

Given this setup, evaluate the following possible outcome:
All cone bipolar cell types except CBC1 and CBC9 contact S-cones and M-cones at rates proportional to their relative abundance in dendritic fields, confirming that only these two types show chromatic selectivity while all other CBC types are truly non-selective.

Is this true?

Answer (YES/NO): YES